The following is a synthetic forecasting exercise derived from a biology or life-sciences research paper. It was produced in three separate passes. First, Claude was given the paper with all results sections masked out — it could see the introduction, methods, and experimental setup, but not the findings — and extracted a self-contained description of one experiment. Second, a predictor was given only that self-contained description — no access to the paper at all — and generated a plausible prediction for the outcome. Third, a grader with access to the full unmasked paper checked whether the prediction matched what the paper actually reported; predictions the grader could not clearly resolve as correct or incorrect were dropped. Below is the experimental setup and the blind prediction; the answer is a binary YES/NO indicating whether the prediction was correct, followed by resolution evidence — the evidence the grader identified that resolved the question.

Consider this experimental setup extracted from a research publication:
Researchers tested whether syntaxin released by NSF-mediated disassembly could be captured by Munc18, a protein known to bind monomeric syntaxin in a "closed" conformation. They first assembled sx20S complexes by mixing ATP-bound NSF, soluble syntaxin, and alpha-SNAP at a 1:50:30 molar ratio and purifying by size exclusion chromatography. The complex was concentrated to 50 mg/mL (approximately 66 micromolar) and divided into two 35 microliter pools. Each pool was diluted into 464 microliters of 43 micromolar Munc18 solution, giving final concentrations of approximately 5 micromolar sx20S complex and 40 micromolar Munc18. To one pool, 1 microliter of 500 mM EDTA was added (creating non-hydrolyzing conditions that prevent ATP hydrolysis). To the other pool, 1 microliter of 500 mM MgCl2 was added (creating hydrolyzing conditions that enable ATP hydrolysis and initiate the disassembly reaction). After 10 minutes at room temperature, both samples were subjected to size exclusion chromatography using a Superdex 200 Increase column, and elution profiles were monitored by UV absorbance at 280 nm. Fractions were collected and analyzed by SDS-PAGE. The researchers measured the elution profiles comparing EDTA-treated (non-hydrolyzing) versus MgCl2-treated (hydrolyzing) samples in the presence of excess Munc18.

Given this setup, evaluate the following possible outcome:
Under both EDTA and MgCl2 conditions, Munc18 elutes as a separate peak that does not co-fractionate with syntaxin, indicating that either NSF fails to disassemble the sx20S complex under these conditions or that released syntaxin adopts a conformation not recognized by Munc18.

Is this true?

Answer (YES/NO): NO